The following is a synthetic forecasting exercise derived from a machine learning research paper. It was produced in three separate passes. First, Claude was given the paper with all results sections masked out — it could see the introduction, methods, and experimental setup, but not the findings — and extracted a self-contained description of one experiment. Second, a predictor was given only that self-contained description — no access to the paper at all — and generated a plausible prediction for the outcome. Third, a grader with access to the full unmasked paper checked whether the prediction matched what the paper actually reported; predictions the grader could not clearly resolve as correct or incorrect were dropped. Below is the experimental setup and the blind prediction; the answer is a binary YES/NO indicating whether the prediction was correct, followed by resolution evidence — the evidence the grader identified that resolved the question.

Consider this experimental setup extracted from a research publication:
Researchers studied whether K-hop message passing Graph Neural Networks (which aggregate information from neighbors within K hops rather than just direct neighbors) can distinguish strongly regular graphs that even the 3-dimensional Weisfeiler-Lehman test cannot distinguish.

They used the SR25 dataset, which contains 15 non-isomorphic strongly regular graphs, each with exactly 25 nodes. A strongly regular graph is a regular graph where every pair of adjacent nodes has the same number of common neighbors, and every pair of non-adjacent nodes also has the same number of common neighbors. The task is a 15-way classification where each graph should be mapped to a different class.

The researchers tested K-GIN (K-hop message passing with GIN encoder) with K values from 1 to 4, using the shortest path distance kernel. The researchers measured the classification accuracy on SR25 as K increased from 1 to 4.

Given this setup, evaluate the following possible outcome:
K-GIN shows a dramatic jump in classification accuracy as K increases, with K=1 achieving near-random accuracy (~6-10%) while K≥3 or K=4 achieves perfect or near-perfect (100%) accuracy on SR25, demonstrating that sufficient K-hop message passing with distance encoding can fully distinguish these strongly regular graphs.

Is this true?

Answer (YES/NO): NO